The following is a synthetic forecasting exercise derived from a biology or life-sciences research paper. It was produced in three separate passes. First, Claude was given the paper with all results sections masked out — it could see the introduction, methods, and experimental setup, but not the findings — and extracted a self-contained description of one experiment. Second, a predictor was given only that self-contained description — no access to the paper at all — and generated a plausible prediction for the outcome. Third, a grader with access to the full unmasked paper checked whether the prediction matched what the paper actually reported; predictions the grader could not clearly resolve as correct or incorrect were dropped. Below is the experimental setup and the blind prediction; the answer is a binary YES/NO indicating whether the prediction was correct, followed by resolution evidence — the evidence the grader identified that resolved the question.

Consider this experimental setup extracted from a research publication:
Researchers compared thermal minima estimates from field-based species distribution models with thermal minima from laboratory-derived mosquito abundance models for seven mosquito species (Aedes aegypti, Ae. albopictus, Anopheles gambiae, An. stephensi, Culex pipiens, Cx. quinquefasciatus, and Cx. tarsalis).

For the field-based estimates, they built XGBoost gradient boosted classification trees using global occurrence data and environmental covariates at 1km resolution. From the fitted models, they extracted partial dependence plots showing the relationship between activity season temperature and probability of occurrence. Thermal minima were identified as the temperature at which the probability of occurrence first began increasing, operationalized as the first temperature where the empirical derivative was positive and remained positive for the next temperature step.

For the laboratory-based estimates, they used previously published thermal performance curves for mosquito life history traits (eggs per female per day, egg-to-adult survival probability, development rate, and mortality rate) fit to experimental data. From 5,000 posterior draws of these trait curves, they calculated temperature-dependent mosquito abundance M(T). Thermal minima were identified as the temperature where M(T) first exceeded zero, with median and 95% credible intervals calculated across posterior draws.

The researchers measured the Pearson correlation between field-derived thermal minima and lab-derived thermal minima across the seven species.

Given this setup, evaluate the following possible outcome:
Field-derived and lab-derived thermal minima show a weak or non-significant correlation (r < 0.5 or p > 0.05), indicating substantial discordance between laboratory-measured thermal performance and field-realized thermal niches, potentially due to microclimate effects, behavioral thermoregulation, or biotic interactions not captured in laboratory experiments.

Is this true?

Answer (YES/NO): NO